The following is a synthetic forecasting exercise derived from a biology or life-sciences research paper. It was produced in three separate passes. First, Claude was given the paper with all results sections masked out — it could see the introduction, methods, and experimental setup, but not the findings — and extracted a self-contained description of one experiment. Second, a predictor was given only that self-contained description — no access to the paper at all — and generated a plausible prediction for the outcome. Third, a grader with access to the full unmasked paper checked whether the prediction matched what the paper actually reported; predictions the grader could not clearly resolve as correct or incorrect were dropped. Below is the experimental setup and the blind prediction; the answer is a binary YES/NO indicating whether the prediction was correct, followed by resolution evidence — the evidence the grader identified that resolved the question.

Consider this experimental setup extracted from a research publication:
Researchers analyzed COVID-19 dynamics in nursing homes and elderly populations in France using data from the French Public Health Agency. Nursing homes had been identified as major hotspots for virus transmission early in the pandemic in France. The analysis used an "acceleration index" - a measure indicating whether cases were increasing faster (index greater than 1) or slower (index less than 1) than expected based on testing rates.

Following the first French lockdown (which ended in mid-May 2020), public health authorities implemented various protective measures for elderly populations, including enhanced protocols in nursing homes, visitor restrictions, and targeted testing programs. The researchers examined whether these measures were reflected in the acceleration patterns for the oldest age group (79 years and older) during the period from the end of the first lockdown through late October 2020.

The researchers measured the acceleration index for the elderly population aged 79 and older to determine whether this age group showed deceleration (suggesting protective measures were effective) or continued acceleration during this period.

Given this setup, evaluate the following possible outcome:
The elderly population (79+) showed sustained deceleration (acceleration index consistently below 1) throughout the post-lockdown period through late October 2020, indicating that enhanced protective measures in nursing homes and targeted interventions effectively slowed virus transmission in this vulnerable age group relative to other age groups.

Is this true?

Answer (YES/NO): NO